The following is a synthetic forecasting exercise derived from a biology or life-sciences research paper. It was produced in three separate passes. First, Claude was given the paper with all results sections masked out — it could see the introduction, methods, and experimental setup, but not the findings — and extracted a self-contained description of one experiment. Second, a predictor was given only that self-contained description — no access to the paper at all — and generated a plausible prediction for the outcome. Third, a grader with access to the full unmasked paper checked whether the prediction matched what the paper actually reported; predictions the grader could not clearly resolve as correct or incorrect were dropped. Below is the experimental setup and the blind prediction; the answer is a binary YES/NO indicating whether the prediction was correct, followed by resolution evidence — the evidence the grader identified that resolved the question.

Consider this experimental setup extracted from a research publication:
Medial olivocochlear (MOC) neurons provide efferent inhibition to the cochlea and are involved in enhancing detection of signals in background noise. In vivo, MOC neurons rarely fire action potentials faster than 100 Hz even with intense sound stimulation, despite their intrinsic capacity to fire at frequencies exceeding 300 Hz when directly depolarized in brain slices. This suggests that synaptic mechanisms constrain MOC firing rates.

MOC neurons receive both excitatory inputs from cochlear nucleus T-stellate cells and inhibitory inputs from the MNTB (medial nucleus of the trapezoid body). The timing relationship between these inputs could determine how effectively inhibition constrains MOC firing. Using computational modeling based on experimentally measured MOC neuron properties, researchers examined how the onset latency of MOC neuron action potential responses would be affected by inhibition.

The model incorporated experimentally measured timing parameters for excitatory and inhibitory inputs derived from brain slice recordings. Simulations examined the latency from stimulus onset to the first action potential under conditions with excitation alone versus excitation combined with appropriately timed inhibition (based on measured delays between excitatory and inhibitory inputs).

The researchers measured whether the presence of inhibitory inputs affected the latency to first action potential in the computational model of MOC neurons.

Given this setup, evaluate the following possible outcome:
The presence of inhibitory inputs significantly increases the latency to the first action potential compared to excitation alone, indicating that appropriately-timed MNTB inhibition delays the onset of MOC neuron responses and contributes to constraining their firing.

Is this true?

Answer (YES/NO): YES